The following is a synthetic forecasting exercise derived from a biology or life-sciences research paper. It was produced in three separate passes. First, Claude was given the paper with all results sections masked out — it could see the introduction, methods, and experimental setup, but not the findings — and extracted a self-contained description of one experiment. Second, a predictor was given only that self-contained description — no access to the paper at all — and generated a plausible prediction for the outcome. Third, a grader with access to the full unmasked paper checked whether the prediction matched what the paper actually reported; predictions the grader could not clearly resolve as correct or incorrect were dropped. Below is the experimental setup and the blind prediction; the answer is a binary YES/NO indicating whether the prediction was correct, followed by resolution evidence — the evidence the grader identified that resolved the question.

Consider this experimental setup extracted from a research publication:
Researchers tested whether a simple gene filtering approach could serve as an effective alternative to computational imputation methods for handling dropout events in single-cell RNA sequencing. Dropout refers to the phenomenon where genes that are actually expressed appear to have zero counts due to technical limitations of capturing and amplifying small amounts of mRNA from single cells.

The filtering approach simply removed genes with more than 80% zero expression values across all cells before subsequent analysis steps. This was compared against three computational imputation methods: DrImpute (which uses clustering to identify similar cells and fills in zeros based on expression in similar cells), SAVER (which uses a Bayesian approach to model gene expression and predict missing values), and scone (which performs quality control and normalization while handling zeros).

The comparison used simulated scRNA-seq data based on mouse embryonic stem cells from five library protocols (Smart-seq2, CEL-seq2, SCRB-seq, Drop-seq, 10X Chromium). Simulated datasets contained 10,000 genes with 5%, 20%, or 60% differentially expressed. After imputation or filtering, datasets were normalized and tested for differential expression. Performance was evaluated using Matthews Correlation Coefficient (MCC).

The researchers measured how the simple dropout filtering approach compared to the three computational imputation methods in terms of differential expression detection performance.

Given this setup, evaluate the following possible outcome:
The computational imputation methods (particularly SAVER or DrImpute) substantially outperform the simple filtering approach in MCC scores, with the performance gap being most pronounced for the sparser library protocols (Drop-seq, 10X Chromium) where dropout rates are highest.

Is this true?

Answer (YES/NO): NO